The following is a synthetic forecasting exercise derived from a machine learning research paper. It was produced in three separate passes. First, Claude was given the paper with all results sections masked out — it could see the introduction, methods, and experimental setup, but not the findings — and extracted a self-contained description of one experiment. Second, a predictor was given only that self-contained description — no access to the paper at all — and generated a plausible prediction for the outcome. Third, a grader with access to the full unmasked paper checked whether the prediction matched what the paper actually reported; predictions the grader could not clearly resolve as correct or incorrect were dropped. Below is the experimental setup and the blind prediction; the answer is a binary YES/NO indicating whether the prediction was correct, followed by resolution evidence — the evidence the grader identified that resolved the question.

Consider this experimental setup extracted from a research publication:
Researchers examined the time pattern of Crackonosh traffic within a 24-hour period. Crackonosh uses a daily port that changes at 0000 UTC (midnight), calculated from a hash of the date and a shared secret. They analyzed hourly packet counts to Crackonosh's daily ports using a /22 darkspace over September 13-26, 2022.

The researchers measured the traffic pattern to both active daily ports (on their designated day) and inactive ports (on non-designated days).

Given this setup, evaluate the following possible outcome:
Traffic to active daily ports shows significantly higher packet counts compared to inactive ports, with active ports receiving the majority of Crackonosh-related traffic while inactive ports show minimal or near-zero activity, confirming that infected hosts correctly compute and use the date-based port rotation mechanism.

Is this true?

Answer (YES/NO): YES